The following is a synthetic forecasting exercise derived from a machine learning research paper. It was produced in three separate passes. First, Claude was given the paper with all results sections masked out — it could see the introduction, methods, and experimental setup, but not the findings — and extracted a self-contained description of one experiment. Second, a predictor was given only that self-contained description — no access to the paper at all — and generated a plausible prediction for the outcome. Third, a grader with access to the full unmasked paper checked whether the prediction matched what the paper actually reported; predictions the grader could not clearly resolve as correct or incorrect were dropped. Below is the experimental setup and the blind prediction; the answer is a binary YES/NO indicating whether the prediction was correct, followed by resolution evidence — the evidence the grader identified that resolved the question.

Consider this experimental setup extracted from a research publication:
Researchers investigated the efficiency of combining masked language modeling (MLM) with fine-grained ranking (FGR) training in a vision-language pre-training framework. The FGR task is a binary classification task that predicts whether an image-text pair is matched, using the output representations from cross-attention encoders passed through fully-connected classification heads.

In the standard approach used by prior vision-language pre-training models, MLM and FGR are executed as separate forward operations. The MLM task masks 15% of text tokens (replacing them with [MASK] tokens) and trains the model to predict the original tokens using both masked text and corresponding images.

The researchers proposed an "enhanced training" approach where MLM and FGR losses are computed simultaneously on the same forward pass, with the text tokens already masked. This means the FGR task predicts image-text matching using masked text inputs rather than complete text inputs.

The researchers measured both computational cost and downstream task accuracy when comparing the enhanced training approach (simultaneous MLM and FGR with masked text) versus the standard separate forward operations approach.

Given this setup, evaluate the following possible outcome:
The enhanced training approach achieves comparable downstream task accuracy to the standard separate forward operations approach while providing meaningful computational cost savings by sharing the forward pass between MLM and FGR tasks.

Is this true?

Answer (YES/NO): YES